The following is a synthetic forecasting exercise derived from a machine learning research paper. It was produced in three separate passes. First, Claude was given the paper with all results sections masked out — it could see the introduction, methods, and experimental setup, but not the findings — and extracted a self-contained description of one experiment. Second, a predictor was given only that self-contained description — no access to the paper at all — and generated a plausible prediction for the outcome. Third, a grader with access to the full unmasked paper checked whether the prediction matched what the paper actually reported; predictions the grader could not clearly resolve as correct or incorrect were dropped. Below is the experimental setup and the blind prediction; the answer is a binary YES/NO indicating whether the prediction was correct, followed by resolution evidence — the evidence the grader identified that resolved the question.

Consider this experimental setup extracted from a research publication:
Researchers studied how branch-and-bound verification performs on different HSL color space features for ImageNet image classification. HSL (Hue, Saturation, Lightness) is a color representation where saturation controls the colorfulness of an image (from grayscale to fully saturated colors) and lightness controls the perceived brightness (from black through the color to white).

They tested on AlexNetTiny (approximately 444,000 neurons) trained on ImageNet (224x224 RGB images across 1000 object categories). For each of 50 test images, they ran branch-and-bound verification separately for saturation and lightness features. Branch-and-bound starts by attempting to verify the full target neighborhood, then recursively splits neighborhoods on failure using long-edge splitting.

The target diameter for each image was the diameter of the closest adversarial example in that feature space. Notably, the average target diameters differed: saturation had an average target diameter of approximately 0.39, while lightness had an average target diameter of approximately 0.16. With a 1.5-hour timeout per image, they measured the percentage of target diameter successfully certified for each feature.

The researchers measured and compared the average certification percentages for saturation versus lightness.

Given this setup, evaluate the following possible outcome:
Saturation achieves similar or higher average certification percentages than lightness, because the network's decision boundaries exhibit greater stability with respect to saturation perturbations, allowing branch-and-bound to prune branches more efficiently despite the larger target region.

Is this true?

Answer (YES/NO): YES